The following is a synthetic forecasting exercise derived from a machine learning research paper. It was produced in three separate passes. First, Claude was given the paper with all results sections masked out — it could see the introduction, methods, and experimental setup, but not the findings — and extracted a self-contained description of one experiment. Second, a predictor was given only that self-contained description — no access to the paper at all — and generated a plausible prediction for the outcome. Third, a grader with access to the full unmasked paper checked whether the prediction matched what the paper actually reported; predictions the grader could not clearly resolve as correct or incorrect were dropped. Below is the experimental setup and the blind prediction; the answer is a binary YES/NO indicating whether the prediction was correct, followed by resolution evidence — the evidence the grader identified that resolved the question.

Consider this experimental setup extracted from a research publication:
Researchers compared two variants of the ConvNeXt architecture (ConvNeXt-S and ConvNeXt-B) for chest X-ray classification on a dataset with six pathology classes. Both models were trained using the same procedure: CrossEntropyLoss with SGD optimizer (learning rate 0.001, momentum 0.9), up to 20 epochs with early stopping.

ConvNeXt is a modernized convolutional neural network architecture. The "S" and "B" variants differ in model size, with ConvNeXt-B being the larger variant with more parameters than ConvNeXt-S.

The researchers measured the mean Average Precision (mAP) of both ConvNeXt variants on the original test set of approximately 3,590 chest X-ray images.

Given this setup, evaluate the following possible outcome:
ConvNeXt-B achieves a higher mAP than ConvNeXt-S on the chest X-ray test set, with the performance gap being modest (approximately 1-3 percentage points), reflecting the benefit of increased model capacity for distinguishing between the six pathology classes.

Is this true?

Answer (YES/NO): NO